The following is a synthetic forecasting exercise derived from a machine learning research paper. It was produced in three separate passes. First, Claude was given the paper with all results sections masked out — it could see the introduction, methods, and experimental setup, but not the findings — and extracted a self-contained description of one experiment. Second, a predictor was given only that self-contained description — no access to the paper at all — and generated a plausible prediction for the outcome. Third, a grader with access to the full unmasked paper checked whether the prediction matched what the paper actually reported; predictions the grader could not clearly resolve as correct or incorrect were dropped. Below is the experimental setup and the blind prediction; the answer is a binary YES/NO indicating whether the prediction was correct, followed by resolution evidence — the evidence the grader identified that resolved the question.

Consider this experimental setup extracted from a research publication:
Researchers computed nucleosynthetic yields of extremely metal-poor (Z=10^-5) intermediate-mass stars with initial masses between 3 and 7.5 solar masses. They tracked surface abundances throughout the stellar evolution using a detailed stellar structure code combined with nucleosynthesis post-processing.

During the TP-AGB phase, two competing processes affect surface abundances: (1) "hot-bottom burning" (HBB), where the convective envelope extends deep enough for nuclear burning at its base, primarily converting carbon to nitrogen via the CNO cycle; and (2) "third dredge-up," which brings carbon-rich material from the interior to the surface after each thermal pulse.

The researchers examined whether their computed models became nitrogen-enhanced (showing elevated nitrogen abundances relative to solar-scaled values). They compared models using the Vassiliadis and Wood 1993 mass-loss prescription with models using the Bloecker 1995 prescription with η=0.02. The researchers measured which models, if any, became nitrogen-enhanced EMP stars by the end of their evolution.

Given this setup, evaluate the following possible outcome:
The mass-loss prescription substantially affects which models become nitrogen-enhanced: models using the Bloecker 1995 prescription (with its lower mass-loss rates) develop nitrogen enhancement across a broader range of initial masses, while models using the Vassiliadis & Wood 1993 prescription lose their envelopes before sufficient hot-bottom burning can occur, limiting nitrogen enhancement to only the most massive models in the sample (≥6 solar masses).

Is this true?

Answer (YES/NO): NO